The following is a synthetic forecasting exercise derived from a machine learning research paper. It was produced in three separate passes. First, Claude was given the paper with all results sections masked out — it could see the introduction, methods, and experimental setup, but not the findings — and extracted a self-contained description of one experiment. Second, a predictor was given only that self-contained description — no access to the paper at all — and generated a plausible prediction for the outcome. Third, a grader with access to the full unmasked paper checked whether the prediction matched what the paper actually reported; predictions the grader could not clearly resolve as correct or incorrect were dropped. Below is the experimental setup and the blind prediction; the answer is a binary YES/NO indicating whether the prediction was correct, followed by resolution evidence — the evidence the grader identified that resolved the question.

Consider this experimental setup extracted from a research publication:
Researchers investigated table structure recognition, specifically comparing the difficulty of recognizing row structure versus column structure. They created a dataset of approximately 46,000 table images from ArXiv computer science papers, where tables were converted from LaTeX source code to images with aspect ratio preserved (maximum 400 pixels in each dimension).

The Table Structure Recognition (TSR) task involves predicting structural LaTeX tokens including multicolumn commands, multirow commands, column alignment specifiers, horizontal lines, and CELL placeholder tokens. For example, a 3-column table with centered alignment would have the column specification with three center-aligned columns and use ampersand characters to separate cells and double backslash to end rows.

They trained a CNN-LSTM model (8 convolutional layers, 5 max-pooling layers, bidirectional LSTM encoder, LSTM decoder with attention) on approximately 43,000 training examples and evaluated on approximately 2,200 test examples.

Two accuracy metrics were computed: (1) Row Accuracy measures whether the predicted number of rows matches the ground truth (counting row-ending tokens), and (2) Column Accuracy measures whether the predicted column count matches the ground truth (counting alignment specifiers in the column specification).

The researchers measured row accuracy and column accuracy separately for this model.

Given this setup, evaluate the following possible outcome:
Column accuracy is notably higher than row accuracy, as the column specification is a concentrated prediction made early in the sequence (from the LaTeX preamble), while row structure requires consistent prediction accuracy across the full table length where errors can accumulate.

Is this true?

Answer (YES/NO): YES